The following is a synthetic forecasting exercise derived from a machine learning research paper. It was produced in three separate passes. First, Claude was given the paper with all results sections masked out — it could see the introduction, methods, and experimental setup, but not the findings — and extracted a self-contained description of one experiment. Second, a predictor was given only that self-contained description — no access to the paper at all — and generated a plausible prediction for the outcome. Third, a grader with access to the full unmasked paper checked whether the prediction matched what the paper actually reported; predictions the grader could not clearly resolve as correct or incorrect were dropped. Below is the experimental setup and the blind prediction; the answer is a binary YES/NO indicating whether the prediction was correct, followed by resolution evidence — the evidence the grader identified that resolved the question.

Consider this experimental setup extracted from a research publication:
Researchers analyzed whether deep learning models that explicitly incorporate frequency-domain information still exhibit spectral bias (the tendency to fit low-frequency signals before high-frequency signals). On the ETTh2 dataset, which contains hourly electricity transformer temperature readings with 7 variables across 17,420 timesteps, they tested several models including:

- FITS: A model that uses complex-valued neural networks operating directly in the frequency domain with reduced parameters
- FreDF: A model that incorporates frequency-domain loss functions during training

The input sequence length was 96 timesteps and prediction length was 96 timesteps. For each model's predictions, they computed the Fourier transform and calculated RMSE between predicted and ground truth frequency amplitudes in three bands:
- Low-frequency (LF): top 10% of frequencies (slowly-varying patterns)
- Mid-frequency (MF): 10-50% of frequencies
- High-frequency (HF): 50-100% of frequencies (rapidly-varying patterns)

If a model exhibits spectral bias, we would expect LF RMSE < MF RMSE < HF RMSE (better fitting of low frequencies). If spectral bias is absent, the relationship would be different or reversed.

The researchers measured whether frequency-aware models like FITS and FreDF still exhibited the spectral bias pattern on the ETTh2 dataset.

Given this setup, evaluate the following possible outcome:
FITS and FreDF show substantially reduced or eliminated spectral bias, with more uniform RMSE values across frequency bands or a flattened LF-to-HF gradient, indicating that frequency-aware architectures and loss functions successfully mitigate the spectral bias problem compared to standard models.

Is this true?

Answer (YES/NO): NO